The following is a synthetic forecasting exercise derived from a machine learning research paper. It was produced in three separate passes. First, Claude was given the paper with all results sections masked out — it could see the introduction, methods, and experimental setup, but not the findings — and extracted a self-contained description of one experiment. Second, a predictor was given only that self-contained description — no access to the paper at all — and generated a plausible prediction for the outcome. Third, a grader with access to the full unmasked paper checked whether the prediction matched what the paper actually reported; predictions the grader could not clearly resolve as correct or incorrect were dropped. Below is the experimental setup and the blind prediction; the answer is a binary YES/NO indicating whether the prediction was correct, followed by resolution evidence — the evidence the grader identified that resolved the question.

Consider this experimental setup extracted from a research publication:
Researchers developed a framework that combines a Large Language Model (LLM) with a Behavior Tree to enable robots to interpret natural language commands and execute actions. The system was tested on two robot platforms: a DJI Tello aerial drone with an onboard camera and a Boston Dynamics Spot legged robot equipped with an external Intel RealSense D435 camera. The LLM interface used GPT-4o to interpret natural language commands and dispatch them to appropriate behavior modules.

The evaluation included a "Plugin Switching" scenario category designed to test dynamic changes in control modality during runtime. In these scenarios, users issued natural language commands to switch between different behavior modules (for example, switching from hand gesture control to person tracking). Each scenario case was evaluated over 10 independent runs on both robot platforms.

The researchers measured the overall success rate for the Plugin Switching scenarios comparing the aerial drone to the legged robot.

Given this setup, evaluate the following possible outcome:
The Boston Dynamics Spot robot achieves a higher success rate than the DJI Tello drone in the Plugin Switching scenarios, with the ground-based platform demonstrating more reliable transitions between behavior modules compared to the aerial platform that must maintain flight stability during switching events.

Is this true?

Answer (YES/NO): NO